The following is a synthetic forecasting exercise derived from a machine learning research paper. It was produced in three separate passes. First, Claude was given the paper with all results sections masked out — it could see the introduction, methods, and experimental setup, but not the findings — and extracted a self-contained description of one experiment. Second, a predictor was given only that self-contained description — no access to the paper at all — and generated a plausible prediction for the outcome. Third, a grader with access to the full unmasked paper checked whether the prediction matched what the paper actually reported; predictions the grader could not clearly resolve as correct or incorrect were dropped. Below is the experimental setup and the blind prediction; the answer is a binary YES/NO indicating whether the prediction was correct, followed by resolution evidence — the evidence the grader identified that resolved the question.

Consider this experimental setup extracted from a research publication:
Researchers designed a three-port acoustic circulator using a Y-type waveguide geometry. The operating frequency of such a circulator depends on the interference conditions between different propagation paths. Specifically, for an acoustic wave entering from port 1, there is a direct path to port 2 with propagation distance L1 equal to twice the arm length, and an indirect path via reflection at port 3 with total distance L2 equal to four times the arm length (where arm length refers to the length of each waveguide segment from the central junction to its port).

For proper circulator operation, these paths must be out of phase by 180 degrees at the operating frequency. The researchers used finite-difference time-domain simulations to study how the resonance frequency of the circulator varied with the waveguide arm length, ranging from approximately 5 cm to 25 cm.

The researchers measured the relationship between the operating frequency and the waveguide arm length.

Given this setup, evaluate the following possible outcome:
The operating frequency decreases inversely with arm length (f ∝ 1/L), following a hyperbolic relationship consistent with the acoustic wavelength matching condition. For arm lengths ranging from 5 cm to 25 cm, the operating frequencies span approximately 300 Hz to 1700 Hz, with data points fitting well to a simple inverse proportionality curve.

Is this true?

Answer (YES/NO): YES